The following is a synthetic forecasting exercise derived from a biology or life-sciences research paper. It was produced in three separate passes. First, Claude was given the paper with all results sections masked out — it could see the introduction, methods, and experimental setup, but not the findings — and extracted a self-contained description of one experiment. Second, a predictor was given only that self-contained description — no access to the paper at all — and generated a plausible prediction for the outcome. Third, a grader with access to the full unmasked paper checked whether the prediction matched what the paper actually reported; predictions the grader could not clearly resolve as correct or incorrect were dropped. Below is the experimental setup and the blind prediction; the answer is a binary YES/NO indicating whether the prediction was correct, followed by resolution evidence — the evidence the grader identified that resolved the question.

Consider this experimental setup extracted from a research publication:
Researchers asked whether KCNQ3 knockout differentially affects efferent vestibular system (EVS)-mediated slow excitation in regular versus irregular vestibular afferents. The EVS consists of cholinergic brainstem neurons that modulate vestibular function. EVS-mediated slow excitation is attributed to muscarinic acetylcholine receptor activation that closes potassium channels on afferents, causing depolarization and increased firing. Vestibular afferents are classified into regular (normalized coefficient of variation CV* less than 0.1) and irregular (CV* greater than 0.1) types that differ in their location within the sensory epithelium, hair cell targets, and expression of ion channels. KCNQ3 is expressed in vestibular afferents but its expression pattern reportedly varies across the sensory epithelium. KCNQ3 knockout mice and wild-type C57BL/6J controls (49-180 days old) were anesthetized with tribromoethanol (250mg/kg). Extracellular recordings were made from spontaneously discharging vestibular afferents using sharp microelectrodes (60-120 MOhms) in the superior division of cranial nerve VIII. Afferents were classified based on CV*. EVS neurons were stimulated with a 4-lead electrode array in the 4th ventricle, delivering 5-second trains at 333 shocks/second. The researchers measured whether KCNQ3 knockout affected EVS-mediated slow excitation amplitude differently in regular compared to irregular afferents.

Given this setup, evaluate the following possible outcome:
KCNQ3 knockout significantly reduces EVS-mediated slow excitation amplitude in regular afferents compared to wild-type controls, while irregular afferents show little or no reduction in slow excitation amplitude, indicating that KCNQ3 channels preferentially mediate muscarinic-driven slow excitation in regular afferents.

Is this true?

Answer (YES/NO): NO